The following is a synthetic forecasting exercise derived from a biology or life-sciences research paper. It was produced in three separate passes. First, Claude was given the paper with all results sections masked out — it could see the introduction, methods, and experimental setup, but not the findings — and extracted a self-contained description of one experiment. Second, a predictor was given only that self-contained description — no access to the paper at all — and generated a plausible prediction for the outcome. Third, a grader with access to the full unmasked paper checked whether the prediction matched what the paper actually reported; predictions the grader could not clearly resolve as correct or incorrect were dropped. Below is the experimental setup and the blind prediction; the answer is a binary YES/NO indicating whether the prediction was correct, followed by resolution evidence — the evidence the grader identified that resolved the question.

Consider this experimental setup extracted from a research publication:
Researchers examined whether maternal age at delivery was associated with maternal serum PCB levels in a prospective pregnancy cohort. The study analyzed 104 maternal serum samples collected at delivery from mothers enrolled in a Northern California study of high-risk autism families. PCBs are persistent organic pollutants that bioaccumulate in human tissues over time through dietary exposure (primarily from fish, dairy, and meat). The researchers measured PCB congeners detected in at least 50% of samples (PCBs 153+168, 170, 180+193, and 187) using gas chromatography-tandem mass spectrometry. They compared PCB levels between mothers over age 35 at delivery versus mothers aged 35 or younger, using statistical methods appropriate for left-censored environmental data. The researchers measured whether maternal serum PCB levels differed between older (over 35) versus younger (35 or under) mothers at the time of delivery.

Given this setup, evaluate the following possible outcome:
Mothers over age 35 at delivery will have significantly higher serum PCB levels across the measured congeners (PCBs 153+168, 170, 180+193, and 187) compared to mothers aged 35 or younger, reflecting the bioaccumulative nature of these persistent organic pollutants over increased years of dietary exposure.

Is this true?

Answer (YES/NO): YES